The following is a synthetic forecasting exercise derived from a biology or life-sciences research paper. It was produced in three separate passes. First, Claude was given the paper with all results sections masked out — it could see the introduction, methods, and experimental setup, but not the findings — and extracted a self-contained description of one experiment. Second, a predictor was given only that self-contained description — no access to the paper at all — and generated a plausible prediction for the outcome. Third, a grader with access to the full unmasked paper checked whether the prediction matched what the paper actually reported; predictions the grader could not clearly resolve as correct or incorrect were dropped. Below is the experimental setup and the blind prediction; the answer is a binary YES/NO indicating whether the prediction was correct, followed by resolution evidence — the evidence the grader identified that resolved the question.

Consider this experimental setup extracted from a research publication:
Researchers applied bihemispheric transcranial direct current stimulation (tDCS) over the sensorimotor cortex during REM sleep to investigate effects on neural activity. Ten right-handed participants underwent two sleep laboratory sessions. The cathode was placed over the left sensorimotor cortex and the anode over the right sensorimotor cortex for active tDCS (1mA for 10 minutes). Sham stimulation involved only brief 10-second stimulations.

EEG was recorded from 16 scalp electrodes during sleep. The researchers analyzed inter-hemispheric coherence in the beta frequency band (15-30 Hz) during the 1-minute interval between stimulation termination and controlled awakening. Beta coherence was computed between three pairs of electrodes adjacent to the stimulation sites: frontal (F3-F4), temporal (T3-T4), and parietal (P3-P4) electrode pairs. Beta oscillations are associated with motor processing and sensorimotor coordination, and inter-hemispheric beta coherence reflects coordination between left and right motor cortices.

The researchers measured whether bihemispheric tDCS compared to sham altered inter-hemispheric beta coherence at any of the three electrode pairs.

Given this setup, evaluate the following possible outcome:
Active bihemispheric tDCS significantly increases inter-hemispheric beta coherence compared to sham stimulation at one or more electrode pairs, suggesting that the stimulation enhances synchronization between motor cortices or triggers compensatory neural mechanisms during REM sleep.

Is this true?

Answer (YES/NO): NO